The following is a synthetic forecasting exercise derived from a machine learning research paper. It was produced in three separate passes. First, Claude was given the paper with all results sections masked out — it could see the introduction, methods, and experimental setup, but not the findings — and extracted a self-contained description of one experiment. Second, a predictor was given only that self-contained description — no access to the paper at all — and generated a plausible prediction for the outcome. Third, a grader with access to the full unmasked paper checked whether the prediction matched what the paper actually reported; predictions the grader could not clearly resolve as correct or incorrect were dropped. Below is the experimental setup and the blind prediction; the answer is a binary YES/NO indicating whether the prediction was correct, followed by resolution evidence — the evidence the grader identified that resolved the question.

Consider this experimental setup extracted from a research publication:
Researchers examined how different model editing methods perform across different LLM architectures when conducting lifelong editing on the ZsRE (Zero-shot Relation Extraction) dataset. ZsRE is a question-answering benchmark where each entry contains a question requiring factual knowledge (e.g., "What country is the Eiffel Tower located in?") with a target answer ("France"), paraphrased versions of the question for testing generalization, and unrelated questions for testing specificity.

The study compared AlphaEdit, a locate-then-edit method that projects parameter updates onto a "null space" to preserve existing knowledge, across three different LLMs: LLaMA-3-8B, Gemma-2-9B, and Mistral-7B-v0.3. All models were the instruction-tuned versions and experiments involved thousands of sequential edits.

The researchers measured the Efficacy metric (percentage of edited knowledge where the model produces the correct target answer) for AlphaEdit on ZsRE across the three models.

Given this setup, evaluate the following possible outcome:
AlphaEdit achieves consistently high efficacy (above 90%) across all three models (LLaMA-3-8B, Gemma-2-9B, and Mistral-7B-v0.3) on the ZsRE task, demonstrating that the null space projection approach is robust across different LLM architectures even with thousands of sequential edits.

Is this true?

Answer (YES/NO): NO